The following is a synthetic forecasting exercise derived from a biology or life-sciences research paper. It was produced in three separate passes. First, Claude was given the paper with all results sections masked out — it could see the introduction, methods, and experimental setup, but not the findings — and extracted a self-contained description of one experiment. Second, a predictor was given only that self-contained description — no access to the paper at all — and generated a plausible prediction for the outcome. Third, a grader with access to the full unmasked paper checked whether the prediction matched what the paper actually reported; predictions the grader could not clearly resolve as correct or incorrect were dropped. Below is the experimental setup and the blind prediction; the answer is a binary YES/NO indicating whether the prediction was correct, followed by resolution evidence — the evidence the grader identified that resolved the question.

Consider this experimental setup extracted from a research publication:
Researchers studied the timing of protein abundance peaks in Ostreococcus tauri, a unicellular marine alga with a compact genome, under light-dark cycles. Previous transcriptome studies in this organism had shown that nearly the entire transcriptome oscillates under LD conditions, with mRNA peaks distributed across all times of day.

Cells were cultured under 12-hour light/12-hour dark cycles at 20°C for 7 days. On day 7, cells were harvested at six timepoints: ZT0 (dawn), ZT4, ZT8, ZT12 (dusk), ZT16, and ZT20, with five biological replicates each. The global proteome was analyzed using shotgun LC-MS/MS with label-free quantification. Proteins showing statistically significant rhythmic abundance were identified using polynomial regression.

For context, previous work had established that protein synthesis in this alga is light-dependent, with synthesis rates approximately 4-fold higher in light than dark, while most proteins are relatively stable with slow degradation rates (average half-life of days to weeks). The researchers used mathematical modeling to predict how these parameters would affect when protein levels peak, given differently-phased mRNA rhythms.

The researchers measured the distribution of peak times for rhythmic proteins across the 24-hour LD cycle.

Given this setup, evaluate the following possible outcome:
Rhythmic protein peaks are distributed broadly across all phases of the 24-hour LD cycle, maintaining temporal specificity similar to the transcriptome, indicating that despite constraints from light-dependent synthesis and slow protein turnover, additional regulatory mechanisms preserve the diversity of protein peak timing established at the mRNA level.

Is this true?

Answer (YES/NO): NO